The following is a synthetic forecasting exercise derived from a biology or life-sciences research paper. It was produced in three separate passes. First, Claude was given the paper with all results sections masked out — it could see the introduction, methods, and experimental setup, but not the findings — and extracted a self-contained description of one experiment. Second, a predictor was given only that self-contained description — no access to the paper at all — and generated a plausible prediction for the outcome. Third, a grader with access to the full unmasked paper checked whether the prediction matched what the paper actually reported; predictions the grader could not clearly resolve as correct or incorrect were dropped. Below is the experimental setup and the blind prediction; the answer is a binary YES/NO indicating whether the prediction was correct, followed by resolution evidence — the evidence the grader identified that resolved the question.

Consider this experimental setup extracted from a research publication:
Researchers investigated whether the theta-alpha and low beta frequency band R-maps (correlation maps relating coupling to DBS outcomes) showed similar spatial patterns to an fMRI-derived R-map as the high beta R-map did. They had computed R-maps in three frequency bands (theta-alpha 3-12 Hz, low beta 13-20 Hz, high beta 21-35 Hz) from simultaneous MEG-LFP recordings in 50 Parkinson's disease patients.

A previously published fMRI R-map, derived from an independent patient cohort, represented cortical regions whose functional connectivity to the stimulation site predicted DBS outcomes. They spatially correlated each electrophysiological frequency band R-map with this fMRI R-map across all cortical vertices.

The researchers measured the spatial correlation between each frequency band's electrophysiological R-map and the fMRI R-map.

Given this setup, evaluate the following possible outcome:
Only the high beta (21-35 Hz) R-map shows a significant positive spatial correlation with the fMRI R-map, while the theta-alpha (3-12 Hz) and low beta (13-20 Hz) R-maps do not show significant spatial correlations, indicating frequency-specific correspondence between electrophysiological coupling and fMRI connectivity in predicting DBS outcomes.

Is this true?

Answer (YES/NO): YES